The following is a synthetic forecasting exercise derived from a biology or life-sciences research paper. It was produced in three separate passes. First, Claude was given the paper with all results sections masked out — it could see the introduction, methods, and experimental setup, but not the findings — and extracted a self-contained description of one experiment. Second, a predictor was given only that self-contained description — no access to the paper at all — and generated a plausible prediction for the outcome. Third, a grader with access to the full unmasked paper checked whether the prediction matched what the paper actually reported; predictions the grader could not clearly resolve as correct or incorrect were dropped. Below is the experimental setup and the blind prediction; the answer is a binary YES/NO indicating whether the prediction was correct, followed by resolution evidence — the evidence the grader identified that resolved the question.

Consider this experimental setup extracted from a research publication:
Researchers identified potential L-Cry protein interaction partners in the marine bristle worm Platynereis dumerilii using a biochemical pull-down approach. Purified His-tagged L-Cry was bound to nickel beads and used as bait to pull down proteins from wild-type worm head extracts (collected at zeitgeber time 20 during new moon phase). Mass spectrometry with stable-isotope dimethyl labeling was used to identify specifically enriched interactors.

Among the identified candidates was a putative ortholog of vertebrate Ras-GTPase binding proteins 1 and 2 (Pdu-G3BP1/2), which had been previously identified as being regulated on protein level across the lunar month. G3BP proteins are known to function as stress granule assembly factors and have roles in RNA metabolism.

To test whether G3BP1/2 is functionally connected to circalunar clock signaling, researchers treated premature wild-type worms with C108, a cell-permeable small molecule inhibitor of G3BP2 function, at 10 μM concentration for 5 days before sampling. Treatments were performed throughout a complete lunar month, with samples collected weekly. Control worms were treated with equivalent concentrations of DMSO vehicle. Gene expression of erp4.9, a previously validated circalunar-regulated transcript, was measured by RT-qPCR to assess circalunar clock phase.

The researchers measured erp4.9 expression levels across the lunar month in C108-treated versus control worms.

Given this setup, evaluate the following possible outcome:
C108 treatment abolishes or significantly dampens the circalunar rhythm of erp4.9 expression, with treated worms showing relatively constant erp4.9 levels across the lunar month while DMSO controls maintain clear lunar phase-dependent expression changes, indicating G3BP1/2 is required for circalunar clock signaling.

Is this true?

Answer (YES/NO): YES